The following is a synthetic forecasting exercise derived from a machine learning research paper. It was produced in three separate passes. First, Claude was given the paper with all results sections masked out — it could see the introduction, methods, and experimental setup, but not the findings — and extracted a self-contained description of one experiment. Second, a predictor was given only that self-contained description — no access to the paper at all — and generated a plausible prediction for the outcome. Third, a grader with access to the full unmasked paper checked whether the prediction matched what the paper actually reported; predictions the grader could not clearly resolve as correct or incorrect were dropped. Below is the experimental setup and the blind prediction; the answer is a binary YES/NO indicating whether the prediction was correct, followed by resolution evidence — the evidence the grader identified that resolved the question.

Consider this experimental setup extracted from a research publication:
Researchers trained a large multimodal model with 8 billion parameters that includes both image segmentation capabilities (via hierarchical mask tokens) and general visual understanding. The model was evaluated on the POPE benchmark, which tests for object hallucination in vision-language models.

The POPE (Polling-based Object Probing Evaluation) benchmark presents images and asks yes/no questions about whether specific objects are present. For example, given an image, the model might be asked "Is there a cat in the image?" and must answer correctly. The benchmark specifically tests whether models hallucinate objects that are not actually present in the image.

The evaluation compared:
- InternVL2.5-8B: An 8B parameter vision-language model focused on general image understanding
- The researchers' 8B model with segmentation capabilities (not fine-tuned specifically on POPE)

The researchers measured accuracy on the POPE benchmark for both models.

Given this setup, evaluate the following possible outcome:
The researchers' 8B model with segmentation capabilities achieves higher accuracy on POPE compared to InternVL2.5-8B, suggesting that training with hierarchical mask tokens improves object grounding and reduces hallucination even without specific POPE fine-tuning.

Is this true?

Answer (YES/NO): NO